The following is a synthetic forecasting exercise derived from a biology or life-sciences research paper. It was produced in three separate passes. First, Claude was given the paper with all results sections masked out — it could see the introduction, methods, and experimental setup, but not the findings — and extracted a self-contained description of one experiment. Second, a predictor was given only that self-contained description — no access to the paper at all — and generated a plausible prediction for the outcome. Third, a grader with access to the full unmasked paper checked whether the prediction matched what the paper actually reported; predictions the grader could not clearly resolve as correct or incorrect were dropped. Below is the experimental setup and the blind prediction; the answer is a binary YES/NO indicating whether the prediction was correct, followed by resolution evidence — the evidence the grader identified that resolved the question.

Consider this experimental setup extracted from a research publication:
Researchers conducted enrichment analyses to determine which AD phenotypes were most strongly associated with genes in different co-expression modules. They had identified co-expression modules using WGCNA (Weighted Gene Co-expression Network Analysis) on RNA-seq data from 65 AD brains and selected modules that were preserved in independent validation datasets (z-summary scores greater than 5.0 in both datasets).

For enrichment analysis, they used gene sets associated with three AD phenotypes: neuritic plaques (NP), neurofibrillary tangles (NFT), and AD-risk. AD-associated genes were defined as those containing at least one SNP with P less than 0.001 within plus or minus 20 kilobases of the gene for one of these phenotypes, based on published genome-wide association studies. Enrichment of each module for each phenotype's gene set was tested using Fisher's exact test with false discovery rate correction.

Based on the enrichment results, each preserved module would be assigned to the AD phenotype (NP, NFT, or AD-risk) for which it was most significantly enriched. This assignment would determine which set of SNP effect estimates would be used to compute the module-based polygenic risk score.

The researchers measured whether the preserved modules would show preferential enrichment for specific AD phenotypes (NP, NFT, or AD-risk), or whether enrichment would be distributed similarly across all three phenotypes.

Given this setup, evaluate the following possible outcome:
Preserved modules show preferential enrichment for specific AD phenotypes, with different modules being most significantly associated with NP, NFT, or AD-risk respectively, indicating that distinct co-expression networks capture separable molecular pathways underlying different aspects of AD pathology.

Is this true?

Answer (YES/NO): NO